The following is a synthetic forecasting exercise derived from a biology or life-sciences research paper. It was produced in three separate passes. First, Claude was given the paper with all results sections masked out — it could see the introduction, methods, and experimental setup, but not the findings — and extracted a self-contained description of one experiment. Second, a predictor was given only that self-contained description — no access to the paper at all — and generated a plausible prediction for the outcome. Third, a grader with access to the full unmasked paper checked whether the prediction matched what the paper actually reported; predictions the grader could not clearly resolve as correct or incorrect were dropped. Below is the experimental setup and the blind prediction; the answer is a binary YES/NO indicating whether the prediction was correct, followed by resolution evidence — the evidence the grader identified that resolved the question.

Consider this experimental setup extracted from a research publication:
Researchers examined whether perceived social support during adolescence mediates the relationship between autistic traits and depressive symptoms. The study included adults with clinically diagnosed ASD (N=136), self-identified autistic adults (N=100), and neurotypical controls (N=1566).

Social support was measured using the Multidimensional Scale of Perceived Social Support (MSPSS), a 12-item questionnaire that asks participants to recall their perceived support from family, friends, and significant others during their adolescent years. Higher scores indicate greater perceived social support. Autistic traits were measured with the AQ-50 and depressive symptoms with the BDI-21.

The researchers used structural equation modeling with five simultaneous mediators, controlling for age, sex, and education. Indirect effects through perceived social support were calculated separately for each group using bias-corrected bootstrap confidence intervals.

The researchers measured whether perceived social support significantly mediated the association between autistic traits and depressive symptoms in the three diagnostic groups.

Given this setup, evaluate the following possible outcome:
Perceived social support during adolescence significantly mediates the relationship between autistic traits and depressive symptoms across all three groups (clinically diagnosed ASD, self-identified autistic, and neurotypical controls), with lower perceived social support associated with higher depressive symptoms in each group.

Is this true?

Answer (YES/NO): NO